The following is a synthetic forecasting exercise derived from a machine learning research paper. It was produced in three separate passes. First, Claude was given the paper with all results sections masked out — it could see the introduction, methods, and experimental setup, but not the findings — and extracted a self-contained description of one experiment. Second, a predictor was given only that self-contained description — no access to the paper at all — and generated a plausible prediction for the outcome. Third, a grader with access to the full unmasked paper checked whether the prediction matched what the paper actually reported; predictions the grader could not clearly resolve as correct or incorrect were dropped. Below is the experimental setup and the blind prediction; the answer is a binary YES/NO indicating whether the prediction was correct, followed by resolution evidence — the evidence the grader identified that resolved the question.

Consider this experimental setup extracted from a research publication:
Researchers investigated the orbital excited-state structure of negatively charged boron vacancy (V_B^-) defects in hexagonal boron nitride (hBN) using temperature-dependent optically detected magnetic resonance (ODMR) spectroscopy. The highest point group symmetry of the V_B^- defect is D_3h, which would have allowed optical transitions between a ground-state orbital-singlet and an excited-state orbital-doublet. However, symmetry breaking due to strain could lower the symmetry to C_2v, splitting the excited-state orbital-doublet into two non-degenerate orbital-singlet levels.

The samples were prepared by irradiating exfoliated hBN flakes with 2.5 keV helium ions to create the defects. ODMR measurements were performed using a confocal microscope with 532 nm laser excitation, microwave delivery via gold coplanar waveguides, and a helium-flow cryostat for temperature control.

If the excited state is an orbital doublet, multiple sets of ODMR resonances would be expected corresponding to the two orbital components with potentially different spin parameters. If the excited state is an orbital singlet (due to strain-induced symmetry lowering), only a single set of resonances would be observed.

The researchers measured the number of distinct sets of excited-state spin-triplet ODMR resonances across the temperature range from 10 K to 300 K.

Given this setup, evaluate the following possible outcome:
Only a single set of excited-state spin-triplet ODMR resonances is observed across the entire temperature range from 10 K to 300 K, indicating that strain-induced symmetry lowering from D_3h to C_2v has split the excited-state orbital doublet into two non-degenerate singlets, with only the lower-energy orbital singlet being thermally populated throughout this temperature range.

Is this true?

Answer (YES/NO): YES